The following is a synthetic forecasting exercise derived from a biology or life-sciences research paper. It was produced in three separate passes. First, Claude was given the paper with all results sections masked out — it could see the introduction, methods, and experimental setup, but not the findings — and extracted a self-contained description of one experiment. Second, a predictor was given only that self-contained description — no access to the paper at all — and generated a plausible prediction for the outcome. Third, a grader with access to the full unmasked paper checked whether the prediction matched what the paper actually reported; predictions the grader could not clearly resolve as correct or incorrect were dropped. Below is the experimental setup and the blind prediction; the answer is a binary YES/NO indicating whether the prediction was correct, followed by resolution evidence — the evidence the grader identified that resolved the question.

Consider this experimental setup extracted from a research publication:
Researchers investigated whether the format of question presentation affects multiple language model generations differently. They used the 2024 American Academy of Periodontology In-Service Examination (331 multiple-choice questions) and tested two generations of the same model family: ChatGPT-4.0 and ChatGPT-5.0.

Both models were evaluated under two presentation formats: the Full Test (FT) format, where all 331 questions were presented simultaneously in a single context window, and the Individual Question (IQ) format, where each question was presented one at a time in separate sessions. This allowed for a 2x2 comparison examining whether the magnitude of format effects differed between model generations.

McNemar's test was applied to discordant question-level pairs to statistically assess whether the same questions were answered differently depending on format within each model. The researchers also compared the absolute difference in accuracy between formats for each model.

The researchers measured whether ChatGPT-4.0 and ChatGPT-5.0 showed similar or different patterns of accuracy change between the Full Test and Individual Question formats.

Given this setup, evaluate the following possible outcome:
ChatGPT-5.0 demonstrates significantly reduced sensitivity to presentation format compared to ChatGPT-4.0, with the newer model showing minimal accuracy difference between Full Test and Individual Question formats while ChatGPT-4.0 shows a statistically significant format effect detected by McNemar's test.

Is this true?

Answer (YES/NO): NO